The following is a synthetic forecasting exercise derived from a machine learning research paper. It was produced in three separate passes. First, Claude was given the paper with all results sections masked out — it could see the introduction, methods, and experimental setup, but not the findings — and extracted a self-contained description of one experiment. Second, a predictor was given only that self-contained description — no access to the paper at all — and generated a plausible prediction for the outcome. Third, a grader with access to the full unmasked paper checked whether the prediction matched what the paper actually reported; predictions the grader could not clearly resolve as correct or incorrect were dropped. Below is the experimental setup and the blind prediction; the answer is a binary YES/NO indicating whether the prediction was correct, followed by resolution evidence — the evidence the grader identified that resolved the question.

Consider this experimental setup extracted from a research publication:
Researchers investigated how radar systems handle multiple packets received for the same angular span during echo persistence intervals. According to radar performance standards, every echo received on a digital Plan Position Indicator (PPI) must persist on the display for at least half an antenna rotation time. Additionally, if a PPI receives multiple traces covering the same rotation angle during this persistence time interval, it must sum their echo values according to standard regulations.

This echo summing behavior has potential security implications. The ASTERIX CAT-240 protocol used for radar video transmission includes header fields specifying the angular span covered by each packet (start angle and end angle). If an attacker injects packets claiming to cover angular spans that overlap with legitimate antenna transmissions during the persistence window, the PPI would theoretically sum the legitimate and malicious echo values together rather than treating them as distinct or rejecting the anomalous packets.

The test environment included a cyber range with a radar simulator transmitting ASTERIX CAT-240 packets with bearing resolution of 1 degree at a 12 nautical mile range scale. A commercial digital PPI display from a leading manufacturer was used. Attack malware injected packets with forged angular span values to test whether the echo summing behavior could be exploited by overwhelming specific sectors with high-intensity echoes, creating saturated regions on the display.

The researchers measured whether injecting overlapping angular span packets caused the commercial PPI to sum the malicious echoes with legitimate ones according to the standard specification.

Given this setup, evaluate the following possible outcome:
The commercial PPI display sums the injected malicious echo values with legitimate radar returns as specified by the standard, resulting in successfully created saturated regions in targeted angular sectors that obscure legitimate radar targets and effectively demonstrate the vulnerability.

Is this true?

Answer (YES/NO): YES